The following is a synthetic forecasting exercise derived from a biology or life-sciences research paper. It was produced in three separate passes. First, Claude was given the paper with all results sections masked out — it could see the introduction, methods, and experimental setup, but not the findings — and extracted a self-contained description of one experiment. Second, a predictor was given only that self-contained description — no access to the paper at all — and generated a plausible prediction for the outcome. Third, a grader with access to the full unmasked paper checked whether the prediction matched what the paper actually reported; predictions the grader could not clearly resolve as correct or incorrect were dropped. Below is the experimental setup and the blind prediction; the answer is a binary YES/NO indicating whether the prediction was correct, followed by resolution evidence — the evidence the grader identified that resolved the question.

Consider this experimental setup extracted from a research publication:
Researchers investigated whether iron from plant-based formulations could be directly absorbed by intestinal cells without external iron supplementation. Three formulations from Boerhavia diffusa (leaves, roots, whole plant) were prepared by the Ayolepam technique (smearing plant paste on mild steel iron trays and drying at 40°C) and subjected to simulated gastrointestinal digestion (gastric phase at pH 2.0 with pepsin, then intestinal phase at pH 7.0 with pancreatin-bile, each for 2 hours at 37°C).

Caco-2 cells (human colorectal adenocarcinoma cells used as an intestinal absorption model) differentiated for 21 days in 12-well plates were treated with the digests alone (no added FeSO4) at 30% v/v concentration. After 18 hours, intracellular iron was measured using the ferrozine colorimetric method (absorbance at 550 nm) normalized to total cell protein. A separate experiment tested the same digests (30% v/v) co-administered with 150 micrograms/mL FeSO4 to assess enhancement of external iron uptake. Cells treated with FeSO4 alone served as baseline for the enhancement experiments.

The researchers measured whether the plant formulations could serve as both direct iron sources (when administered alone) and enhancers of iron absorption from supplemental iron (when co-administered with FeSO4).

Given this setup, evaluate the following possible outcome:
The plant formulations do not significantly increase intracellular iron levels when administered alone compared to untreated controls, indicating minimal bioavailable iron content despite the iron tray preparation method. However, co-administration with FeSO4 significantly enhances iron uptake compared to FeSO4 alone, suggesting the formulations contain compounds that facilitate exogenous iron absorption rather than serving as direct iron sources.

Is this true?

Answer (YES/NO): NO